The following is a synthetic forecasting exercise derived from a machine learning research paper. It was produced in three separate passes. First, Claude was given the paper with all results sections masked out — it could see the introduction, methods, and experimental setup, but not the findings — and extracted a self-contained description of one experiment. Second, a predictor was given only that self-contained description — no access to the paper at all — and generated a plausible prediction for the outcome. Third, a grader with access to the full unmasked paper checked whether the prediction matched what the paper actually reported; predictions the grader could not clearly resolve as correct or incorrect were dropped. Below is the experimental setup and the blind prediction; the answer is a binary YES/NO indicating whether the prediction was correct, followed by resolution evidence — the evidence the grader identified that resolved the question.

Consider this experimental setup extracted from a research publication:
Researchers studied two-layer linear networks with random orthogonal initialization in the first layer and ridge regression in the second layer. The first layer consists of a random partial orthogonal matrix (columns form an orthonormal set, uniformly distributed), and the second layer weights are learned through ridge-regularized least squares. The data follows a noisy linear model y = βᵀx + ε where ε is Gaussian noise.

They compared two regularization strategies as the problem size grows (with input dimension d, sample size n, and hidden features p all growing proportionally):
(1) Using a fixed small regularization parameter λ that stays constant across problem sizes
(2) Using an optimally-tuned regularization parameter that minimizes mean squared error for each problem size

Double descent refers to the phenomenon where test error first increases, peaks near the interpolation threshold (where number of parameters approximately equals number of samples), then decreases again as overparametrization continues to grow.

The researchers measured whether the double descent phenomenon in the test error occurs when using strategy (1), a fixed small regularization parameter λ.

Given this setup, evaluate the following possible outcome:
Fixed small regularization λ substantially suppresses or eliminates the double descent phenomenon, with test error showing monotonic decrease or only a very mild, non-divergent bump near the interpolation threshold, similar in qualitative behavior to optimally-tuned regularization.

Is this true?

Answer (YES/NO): NO